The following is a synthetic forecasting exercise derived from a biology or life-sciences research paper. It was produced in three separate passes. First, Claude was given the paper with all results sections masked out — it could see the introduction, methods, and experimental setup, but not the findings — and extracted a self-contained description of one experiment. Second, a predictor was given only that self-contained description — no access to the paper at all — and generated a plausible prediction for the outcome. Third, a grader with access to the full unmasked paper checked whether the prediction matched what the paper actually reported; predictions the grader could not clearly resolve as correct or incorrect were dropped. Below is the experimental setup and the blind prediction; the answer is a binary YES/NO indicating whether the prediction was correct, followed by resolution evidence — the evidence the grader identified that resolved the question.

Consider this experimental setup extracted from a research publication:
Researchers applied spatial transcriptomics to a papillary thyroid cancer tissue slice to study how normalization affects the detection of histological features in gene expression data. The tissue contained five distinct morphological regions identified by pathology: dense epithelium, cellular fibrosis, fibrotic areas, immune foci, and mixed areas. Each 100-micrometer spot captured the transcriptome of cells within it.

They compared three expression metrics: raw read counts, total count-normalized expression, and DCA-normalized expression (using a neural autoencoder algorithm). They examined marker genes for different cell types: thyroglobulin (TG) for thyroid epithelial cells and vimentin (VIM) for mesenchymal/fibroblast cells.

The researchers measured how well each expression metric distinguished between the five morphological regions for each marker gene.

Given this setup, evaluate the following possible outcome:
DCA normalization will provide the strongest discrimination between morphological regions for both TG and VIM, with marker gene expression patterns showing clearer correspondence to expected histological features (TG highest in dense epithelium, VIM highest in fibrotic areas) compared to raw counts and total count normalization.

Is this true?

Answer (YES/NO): NO